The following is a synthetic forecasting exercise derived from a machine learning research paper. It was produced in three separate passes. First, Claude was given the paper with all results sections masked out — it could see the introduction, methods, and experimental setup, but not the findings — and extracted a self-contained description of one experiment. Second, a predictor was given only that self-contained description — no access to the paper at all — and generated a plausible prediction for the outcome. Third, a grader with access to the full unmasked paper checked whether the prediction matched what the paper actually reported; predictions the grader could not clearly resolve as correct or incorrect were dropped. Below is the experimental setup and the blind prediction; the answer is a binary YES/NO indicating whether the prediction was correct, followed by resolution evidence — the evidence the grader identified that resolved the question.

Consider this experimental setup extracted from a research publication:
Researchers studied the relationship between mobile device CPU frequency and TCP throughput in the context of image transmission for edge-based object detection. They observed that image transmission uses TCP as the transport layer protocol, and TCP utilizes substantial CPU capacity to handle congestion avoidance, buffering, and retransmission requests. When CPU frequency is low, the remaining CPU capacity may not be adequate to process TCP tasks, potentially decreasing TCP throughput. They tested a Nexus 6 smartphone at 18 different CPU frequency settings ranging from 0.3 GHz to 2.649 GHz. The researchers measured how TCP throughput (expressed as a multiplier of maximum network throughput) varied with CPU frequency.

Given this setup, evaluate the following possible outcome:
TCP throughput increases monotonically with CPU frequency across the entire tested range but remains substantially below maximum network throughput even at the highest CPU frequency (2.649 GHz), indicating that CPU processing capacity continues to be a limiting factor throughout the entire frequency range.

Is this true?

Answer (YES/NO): NO